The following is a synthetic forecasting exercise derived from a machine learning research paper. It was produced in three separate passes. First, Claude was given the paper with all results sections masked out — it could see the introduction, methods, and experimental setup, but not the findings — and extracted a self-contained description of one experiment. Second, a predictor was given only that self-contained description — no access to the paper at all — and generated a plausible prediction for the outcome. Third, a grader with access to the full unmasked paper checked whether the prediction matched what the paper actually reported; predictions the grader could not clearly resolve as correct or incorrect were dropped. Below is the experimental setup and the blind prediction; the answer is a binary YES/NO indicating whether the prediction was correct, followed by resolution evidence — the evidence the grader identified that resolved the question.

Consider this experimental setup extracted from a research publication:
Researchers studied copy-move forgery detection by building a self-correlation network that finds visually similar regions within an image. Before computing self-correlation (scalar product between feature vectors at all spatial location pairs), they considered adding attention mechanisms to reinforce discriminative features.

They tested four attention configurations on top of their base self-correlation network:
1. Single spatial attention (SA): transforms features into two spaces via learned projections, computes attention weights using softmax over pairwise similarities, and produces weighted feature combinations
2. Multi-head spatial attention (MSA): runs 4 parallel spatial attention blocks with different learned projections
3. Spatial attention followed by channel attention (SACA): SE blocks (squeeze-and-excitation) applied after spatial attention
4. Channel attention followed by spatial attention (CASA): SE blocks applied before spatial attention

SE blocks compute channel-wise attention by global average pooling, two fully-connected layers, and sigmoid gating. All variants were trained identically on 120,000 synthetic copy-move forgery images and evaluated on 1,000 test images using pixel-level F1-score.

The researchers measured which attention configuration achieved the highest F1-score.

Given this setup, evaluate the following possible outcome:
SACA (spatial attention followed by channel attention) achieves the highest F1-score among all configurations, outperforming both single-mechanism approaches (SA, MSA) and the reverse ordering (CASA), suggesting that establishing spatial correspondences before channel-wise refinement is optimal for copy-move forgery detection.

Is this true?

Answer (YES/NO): NO